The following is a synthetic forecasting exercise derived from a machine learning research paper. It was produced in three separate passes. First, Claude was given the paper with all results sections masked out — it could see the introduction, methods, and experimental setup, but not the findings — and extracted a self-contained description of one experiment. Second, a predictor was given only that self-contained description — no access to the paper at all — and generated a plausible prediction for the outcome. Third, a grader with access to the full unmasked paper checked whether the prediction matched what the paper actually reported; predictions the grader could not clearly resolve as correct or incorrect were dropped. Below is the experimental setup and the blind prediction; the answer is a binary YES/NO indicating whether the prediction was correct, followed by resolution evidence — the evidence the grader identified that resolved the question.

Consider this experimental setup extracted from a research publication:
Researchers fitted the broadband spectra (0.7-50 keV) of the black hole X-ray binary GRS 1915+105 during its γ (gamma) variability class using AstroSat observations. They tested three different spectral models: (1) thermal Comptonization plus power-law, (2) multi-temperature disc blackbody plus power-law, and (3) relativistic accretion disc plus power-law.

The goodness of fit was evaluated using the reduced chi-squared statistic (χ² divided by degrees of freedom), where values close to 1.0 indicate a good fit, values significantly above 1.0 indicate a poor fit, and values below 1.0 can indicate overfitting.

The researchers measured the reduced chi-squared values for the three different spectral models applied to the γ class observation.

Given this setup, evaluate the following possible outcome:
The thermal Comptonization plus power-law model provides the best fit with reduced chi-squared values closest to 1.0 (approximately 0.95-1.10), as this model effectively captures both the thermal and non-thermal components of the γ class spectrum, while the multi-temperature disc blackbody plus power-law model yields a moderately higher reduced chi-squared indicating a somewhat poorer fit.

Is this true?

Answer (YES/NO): NO